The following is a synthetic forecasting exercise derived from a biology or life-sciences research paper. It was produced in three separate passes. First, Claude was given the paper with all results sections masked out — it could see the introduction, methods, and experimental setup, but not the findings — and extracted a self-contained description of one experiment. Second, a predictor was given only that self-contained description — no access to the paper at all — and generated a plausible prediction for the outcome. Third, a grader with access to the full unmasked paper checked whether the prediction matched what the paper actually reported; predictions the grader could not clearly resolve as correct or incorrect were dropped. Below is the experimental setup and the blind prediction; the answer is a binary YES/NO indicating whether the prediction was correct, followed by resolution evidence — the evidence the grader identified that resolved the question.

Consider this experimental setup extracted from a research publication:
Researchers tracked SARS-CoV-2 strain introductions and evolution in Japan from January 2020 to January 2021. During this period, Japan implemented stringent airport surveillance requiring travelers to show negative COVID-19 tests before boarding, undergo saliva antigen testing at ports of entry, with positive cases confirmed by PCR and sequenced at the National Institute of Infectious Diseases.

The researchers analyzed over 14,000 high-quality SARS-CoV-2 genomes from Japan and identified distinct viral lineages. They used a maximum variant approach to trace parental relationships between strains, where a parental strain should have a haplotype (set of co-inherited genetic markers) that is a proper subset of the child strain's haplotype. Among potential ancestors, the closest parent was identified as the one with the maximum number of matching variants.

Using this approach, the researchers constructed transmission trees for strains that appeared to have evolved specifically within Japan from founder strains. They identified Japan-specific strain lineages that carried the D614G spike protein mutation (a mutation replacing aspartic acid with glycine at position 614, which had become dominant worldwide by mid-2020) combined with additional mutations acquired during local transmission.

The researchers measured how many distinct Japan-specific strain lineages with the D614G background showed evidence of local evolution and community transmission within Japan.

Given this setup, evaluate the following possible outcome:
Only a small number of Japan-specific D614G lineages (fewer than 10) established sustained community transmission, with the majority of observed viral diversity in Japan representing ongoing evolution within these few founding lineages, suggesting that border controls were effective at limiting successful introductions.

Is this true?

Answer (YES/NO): YES